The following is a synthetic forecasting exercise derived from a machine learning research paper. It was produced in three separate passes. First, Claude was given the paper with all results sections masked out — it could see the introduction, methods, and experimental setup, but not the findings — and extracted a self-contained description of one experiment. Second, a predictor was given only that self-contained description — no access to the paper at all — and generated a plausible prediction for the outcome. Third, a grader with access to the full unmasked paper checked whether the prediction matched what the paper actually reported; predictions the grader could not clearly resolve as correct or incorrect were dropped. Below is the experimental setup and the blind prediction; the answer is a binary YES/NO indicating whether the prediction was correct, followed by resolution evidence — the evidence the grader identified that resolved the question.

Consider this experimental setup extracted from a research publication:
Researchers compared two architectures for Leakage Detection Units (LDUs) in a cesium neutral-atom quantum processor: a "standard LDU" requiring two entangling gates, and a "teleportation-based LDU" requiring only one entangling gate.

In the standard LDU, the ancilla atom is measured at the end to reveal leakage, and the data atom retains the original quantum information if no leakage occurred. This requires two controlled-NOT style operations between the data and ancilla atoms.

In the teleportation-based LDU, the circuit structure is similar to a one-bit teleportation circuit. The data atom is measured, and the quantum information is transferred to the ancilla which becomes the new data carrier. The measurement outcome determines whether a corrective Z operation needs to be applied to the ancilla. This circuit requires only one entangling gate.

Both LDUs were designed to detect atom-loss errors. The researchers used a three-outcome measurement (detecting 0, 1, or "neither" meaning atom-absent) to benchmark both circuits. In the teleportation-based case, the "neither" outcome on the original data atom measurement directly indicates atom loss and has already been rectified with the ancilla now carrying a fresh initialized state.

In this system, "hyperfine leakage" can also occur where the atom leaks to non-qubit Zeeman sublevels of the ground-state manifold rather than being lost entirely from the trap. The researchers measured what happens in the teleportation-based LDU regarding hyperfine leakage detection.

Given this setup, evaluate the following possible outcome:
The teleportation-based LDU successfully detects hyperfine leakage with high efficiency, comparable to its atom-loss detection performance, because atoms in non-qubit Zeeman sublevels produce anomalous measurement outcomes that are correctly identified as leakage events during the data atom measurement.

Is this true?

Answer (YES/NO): NO